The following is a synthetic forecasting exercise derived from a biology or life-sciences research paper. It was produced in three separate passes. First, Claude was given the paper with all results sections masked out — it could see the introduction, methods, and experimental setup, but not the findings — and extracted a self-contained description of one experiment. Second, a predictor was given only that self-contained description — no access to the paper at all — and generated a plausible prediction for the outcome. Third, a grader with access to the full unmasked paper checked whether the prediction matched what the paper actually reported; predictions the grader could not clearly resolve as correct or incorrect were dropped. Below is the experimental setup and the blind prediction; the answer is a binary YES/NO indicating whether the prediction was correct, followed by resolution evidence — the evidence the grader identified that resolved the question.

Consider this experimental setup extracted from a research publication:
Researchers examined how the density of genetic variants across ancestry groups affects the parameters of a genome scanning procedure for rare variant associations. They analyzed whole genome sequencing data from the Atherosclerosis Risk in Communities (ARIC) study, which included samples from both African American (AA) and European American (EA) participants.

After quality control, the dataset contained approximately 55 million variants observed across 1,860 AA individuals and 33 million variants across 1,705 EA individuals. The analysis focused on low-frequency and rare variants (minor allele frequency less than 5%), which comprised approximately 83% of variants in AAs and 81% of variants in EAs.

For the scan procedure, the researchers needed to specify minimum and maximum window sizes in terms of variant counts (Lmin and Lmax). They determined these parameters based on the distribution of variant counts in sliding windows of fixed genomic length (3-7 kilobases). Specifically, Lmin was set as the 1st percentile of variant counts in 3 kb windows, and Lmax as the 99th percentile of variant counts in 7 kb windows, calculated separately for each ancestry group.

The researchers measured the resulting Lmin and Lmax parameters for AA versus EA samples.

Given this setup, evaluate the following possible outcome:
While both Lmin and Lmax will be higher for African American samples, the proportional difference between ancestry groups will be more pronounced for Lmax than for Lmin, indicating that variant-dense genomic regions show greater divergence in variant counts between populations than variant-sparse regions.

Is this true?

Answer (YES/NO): YES